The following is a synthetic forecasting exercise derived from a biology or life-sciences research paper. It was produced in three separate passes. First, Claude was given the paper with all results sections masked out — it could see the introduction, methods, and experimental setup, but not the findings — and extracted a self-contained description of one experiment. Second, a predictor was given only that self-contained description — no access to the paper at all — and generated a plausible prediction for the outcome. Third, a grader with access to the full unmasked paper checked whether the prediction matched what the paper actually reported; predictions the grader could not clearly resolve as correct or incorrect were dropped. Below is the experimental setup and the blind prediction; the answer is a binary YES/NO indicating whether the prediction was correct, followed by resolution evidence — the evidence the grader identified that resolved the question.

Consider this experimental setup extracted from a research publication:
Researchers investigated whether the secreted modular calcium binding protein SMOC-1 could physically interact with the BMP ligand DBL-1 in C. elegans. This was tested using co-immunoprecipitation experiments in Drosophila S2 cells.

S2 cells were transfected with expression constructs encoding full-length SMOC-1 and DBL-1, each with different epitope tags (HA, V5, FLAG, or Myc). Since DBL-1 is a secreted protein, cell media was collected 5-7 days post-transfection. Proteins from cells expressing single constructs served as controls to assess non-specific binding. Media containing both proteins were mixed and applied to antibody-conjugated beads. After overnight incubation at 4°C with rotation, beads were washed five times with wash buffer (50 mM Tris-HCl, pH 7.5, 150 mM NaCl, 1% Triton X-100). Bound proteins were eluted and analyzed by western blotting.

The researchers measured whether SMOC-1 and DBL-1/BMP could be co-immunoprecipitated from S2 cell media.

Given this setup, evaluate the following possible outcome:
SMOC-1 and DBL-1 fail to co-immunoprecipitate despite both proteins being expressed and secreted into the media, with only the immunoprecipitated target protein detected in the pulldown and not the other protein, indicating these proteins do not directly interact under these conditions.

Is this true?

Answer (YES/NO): NO